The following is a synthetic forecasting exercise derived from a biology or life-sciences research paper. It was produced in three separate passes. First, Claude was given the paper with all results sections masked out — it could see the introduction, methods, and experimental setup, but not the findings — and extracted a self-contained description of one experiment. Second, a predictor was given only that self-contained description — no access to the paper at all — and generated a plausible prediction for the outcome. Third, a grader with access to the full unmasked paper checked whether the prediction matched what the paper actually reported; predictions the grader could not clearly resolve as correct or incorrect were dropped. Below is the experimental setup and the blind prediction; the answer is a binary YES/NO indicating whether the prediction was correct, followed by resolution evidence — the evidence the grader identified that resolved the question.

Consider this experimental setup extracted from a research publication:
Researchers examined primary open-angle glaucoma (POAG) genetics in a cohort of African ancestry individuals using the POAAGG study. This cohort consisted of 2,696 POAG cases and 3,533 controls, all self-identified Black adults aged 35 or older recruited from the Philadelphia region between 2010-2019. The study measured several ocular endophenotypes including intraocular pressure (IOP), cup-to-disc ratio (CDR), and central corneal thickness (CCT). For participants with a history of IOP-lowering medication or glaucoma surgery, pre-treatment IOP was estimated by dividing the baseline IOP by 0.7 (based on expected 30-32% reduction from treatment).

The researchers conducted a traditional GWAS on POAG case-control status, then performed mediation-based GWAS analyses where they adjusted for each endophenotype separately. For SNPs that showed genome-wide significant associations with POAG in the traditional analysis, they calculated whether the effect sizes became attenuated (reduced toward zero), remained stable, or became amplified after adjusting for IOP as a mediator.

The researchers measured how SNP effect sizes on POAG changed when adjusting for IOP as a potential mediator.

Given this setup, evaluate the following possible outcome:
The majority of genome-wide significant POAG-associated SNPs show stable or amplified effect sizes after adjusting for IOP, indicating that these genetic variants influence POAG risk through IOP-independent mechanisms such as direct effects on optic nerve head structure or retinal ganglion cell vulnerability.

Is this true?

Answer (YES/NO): NO